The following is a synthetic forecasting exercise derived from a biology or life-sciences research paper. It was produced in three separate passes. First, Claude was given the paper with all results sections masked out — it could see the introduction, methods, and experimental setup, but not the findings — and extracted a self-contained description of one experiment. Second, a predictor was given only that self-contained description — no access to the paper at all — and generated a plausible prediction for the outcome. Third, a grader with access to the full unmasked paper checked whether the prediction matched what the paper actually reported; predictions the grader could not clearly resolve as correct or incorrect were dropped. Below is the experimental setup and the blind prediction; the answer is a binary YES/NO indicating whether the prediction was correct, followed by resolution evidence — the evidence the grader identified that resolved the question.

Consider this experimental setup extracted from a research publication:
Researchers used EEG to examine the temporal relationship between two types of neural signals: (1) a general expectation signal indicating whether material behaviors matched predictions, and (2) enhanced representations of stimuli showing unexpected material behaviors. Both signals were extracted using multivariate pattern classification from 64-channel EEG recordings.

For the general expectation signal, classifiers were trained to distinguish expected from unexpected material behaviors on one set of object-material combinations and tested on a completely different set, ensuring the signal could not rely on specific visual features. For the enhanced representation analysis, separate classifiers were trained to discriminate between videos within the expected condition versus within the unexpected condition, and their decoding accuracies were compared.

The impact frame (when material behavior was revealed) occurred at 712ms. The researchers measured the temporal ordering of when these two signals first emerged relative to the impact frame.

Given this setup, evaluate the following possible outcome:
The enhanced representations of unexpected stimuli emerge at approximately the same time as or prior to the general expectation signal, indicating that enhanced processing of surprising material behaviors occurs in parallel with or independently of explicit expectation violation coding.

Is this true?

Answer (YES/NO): NO